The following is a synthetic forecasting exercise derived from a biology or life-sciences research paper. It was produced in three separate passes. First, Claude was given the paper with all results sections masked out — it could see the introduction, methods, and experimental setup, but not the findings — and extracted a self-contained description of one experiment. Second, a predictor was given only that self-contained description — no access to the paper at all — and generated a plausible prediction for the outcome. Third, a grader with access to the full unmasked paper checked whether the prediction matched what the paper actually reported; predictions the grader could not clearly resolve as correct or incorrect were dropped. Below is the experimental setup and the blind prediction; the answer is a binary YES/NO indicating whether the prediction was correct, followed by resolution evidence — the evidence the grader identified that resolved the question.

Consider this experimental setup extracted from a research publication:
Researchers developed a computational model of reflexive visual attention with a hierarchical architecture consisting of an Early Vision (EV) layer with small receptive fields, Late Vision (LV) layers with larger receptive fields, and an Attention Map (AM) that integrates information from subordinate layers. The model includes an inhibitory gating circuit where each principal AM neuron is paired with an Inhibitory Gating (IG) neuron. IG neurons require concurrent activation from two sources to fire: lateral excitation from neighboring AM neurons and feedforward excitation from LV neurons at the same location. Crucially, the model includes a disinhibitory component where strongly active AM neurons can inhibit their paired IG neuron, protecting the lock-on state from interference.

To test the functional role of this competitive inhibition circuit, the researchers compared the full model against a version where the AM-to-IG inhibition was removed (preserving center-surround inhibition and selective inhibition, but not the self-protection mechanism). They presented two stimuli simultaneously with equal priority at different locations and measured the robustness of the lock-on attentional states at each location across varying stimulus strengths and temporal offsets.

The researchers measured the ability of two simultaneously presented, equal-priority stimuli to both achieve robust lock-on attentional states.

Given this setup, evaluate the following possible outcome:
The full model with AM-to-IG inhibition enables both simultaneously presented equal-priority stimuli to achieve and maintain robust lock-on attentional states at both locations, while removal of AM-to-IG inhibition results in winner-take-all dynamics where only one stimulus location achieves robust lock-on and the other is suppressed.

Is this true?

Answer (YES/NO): NO